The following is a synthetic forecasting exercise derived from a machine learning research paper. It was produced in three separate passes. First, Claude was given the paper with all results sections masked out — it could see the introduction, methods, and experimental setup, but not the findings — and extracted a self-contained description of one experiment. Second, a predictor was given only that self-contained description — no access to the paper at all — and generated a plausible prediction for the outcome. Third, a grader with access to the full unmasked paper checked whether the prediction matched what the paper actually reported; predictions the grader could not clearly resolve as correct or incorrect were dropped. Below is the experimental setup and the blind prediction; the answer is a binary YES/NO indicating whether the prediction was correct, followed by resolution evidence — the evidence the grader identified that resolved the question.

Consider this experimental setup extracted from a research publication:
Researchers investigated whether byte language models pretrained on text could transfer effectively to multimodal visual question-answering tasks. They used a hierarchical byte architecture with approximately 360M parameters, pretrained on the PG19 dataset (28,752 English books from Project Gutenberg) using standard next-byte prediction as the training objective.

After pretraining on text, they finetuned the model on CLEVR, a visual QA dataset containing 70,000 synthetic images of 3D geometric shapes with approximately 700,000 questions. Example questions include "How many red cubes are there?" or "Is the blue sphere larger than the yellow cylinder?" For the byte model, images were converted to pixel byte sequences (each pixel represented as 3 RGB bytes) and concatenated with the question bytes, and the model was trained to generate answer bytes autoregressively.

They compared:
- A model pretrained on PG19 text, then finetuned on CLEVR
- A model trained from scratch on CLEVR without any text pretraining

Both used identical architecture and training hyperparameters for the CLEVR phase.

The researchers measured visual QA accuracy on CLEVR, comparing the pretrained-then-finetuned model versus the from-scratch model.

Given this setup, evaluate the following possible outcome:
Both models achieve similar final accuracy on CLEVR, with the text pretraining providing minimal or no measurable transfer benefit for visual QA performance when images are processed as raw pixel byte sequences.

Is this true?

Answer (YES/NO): NO